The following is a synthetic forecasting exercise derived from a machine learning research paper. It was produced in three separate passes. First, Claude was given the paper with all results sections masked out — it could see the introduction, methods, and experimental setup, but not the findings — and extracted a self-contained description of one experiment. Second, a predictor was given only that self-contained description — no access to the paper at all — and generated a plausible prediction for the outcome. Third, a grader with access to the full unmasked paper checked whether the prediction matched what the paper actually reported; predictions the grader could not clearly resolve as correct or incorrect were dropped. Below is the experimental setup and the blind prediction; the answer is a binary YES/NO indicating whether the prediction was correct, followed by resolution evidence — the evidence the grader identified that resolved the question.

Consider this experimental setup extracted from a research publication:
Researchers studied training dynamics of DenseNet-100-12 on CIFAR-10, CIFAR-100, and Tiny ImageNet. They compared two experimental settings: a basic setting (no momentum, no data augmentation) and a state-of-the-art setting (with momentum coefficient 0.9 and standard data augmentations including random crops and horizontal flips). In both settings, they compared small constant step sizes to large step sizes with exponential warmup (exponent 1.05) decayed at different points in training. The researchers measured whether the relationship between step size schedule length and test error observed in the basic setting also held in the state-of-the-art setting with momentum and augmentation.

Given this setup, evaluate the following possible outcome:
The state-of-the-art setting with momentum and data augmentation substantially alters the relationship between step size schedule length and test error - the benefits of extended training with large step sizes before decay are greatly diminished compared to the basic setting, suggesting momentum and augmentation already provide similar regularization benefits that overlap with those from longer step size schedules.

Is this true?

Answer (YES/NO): NO